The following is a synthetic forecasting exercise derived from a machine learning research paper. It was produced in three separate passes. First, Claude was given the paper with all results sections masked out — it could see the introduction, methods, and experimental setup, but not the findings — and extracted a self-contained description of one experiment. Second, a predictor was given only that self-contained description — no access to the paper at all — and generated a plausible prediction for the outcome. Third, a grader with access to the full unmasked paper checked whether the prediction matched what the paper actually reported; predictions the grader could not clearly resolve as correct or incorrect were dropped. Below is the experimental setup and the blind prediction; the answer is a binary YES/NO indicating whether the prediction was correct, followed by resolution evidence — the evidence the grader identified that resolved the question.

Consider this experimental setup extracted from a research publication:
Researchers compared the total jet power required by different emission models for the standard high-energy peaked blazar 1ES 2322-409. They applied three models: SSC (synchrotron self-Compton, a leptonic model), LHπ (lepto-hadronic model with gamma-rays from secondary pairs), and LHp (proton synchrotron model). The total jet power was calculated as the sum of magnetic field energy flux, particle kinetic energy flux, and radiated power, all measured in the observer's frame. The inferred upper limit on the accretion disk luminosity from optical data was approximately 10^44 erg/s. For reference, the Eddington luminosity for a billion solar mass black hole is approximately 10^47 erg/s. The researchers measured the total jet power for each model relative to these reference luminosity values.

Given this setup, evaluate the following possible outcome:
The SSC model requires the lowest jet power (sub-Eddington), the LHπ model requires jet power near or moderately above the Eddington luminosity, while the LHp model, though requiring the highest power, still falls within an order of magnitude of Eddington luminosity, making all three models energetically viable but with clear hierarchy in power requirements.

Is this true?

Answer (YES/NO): NO